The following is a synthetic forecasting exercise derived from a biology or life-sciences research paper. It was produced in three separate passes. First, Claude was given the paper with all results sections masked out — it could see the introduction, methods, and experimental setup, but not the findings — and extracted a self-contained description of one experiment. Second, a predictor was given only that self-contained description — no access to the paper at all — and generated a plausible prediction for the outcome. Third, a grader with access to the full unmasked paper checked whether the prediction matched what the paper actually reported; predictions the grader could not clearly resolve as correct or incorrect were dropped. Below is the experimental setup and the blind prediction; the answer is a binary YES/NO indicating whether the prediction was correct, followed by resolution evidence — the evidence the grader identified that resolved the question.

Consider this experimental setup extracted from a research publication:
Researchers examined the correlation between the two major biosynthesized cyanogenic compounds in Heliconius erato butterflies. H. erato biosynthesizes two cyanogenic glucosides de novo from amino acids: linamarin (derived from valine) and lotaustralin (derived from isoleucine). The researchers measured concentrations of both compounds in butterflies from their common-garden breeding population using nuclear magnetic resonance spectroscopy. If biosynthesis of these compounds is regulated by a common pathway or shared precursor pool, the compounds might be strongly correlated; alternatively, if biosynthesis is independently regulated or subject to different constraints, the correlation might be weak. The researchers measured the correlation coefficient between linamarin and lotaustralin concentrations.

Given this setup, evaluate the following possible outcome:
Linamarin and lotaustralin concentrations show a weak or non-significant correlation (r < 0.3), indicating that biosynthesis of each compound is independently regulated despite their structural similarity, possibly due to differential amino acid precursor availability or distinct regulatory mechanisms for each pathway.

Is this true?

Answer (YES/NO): NO